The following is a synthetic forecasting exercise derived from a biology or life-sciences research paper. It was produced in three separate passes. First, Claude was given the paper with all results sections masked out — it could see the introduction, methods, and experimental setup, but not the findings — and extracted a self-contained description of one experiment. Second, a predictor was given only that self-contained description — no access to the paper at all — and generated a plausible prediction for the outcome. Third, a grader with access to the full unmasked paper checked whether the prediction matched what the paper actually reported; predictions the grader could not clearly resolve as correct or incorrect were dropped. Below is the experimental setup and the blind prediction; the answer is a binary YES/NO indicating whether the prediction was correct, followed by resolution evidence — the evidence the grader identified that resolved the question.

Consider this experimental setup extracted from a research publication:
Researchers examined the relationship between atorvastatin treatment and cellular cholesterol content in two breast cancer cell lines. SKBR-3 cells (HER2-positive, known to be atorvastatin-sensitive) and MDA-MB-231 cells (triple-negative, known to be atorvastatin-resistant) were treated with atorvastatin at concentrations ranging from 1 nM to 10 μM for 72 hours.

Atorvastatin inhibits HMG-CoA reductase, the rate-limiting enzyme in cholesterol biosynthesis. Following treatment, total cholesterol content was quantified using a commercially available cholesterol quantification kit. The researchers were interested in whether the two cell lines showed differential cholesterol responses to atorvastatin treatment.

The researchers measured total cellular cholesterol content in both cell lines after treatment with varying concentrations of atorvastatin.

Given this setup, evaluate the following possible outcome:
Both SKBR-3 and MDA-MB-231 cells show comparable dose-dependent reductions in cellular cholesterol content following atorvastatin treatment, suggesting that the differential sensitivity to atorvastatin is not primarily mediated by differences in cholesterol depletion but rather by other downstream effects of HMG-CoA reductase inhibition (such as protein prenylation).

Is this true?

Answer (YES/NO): NO